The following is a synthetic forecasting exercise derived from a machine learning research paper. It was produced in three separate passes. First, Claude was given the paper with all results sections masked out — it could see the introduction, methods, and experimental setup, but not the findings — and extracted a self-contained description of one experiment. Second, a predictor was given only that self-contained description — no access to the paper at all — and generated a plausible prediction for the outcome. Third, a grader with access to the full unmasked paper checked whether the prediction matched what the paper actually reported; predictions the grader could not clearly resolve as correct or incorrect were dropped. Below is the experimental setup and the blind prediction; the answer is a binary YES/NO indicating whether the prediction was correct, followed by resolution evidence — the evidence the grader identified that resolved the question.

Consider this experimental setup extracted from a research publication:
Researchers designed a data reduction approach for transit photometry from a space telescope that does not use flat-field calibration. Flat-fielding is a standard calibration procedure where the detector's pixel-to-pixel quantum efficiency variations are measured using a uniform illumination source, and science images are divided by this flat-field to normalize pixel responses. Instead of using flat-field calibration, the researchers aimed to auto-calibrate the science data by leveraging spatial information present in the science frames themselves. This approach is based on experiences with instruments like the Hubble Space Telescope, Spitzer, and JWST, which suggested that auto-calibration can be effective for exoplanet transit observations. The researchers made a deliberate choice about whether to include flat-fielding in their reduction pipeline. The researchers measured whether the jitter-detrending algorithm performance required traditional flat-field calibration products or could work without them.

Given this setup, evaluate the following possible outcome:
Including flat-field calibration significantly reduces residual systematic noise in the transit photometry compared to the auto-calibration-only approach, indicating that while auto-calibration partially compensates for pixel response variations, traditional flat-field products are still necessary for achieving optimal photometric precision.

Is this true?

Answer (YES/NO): NO